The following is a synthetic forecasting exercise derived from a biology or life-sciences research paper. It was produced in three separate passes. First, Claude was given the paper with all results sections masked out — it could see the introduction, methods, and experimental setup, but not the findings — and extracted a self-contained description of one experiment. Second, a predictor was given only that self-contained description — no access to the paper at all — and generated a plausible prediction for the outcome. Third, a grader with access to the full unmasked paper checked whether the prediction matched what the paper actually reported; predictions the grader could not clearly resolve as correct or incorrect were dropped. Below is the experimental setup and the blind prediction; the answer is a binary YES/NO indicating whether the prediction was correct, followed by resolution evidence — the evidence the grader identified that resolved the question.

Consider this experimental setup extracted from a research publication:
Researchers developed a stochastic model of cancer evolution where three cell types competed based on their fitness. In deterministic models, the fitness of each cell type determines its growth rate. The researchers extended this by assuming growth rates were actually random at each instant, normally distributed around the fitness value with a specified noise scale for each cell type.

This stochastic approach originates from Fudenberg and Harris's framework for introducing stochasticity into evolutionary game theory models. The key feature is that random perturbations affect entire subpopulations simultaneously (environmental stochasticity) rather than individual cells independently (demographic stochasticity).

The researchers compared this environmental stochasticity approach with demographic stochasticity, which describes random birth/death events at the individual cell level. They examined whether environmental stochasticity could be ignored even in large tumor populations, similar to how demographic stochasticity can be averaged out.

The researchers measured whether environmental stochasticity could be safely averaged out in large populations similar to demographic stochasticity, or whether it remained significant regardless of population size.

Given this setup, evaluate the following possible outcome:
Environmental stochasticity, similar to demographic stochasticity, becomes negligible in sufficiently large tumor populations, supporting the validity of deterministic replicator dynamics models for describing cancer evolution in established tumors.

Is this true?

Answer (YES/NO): NO